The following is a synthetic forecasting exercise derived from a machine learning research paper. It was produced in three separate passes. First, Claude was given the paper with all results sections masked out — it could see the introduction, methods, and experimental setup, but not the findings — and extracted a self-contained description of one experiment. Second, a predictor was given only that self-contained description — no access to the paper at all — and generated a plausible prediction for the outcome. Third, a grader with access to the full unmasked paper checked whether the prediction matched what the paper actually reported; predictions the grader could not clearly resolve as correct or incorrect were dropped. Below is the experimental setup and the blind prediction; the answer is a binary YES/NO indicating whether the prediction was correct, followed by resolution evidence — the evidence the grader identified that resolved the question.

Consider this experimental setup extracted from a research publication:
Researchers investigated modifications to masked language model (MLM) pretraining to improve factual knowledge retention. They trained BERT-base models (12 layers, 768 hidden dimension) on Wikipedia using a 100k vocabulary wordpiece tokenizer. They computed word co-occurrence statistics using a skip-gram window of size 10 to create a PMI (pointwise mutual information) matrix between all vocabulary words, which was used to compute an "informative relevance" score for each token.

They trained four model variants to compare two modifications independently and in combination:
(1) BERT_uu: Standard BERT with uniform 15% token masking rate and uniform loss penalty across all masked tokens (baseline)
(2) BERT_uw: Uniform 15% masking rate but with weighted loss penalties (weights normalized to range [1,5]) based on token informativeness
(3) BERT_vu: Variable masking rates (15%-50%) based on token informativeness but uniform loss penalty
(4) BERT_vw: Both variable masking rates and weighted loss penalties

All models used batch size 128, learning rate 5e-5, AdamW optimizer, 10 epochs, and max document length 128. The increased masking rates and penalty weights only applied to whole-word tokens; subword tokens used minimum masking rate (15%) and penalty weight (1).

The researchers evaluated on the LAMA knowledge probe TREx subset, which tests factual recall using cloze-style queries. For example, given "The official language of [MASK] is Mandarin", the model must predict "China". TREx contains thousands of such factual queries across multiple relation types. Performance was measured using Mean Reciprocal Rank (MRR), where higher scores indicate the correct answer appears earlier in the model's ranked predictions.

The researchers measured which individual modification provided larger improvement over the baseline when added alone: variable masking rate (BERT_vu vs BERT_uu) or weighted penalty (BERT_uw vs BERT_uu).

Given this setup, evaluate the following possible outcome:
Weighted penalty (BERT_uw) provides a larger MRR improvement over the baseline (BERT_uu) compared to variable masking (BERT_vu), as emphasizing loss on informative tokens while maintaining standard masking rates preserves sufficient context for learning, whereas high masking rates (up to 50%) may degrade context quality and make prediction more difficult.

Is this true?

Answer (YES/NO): NO